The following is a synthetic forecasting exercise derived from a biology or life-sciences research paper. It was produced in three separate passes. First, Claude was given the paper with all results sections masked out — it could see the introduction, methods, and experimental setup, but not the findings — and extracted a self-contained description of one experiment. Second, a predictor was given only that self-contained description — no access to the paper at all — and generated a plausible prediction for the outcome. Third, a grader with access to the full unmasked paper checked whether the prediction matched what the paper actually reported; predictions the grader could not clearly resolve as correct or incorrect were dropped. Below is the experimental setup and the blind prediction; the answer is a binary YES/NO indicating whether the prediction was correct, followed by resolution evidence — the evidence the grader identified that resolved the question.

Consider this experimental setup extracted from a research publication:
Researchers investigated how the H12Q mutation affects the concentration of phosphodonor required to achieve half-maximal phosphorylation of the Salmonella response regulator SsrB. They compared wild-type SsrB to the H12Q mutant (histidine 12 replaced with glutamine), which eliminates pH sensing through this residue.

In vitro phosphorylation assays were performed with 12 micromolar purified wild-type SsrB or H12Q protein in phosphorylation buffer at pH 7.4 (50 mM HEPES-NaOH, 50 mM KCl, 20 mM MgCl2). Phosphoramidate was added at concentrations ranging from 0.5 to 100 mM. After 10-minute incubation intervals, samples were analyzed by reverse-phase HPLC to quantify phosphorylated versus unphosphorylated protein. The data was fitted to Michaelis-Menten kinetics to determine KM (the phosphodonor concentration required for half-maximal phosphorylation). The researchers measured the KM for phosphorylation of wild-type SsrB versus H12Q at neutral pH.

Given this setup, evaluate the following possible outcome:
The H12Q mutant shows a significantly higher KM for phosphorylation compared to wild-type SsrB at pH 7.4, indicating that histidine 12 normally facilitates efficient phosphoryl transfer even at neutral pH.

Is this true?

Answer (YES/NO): YES